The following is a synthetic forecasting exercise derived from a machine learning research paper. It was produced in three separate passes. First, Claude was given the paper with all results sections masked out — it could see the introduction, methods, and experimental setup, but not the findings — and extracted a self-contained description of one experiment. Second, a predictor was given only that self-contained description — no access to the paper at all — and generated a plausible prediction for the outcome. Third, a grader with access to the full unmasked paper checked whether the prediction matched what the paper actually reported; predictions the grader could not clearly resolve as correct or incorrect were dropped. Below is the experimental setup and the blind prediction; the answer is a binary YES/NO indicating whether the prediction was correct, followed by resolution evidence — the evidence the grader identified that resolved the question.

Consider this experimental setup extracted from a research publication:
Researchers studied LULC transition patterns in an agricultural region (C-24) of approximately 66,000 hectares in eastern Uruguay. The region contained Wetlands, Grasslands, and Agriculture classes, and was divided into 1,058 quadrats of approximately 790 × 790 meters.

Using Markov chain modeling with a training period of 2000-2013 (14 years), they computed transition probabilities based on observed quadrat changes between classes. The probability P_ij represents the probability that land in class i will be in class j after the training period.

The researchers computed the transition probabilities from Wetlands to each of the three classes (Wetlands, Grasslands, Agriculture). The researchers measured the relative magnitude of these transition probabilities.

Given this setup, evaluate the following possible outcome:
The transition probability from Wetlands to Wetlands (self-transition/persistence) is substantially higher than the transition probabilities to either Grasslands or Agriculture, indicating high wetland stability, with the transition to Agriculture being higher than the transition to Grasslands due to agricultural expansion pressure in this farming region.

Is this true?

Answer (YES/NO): YES